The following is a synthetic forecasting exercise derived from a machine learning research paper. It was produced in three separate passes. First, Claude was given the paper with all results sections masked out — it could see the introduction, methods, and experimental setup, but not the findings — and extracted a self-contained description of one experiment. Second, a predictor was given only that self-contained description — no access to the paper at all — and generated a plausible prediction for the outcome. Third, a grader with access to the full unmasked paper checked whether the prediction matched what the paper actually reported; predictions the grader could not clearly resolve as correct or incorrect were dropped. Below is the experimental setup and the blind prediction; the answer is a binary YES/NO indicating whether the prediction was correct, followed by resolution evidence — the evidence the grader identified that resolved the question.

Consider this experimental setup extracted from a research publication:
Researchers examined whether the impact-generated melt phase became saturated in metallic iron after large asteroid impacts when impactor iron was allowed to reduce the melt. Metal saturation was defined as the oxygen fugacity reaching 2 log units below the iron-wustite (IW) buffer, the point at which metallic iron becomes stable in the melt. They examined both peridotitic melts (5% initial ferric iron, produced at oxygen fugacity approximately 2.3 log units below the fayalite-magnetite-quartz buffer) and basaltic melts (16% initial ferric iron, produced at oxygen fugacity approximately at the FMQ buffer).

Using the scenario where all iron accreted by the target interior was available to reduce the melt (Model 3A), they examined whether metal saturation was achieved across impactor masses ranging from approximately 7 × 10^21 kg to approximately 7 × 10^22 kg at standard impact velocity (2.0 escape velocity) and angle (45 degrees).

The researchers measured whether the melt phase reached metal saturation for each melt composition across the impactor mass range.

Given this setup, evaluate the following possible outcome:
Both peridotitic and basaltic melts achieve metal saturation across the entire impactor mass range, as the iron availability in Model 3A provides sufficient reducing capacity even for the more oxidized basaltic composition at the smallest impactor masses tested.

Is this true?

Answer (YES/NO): NO